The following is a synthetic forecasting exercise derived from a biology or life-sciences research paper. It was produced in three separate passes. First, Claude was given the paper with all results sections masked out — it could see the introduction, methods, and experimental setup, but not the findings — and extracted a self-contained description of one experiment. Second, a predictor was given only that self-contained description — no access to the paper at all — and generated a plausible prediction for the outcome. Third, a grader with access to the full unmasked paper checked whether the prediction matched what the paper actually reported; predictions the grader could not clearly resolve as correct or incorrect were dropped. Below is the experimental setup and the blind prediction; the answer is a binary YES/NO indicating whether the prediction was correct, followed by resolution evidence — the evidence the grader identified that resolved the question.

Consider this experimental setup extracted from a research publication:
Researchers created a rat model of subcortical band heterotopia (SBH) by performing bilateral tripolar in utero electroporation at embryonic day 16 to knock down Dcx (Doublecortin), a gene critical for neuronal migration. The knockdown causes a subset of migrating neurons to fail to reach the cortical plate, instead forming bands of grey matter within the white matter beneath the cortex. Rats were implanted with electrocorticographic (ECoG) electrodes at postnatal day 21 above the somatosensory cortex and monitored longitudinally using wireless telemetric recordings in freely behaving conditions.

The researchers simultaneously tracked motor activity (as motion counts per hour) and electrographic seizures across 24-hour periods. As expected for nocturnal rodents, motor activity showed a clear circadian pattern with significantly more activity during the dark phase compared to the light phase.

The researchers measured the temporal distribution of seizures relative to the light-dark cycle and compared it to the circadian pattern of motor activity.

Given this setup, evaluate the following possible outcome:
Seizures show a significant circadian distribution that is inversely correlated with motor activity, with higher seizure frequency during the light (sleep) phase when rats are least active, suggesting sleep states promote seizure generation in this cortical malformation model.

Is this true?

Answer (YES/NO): NO